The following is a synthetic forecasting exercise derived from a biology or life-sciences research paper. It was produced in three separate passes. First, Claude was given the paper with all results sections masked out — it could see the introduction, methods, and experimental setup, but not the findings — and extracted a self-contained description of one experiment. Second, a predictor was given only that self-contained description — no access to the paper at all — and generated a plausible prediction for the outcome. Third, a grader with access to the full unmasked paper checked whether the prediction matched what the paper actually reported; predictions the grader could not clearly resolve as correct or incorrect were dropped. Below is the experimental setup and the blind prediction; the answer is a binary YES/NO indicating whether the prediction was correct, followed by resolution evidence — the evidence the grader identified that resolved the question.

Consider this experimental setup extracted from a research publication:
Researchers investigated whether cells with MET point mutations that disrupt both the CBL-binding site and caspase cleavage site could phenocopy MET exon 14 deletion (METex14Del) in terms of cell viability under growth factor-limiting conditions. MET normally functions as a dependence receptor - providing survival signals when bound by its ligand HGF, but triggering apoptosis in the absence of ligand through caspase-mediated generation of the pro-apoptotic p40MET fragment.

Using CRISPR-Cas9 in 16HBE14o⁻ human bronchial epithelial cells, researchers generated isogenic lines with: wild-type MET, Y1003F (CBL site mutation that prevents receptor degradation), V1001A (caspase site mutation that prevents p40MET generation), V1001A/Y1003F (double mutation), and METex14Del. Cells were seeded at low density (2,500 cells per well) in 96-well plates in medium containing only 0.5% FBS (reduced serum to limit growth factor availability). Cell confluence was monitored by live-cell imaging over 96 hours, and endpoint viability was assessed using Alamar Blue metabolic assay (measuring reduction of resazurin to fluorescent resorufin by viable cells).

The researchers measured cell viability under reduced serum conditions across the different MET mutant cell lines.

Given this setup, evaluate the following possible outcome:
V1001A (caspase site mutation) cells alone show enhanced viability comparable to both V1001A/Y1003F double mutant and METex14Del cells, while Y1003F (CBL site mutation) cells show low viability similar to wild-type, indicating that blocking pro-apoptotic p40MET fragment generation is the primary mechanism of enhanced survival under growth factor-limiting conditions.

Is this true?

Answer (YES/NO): YES